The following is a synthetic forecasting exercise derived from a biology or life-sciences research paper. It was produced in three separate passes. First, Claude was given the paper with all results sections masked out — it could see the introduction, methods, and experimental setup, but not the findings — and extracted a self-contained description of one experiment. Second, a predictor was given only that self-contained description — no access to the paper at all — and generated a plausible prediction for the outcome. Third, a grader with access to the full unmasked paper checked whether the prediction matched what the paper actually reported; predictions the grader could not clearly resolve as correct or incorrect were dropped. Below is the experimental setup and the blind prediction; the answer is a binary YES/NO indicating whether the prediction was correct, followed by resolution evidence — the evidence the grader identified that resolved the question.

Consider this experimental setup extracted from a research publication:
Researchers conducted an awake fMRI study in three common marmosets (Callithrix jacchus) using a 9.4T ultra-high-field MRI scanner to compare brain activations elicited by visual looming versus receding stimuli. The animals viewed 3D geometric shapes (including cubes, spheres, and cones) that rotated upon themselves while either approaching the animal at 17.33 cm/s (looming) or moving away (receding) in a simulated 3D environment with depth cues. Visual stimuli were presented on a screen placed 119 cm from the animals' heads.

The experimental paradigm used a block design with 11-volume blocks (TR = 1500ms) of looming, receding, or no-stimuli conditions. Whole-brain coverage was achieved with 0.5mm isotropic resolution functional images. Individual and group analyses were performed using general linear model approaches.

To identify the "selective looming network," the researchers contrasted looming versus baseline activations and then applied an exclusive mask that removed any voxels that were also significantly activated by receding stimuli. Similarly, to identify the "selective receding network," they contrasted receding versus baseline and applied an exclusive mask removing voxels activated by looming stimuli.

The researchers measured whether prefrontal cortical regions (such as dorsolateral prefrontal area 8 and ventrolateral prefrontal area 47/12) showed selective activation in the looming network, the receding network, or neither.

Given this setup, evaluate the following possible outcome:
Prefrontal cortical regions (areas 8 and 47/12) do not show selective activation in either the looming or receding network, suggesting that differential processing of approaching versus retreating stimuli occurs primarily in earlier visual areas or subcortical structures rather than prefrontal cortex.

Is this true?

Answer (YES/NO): NO